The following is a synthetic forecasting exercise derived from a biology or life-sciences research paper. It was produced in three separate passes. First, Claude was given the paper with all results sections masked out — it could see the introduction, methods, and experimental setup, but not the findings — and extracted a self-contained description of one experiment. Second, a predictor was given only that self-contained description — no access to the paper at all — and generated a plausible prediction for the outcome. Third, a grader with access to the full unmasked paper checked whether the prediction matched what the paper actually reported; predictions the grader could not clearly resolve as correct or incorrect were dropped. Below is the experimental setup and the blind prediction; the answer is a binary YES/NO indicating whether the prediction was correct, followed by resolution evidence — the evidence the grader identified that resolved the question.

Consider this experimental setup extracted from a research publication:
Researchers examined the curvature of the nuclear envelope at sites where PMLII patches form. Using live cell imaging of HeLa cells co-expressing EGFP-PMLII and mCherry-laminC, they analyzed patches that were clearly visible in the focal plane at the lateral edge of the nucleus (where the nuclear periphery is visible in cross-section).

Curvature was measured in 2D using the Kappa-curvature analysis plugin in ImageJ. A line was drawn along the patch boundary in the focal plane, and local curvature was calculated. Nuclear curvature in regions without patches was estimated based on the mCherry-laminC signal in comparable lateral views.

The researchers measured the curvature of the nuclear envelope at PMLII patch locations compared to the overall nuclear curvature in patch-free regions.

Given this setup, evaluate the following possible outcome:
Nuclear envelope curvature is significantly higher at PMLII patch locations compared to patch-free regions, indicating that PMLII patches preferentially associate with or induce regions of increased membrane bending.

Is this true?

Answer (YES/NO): YES